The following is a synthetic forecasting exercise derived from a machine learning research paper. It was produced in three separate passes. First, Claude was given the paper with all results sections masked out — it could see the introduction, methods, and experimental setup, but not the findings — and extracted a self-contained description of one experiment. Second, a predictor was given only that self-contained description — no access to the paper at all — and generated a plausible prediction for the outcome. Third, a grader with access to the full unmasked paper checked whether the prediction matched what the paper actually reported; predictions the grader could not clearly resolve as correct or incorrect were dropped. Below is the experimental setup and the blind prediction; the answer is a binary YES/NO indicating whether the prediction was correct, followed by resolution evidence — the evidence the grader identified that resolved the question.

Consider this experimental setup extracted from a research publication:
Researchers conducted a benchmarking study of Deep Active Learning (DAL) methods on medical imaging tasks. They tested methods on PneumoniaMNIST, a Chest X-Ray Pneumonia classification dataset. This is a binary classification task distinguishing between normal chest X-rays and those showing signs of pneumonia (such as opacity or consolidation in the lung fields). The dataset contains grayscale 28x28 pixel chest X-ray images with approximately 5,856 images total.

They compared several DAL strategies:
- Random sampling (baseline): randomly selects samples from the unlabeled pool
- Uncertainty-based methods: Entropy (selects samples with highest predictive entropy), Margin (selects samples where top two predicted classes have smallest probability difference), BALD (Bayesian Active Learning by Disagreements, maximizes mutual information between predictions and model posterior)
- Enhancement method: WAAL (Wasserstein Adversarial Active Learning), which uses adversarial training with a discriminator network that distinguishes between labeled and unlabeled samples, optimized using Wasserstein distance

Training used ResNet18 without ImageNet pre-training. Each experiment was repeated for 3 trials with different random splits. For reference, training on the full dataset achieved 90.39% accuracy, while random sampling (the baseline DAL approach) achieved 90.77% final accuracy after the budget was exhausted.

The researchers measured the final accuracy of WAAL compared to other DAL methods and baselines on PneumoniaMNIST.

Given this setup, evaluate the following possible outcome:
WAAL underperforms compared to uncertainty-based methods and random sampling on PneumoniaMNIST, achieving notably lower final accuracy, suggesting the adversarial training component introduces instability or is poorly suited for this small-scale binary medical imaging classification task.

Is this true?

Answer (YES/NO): NO